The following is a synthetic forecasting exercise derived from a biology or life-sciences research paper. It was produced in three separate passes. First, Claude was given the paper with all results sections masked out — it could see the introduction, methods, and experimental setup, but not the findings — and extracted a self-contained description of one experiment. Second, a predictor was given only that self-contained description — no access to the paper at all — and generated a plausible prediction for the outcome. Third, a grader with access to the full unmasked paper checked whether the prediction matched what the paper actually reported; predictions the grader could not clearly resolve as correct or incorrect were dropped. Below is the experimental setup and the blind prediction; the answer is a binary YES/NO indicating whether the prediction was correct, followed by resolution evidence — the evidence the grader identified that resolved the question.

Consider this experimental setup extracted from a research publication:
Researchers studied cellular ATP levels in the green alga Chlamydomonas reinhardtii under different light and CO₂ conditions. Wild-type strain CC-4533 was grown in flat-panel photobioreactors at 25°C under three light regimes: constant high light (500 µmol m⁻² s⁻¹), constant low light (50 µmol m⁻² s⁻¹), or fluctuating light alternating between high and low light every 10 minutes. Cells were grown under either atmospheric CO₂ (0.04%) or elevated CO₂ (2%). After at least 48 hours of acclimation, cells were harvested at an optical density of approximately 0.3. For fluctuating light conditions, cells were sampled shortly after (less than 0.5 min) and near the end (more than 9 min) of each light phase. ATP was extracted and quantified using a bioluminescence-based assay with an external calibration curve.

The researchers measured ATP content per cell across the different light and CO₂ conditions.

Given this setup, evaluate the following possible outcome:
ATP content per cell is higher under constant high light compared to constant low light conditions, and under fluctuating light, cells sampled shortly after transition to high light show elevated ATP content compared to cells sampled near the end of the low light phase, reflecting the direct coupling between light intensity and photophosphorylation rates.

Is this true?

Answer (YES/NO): NO